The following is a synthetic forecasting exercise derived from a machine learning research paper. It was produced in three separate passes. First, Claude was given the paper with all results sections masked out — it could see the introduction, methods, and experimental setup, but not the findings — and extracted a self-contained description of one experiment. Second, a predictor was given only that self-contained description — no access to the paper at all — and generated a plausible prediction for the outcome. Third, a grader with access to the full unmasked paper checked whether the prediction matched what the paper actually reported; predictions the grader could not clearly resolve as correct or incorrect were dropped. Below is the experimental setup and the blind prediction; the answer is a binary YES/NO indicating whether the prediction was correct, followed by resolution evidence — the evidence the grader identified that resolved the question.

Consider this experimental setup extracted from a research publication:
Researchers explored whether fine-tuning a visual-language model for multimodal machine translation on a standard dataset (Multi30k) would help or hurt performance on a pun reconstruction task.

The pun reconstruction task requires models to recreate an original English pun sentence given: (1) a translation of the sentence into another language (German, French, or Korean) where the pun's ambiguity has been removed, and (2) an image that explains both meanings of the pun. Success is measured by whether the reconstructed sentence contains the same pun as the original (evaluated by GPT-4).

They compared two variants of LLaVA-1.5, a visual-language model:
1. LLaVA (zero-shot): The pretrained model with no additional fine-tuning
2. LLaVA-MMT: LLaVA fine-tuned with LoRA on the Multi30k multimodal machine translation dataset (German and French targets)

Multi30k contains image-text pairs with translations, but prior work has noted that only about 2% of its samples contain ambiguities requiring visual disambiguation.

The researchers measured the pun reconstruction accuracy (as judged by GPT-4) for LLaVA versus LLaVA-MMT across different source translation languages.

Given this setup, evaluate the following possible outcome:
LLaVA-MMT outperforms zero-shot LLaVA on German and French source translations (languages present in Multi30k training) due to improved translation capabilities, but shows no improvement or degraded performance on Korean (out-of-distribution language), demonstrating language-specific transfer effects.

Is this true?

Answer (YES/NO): NO